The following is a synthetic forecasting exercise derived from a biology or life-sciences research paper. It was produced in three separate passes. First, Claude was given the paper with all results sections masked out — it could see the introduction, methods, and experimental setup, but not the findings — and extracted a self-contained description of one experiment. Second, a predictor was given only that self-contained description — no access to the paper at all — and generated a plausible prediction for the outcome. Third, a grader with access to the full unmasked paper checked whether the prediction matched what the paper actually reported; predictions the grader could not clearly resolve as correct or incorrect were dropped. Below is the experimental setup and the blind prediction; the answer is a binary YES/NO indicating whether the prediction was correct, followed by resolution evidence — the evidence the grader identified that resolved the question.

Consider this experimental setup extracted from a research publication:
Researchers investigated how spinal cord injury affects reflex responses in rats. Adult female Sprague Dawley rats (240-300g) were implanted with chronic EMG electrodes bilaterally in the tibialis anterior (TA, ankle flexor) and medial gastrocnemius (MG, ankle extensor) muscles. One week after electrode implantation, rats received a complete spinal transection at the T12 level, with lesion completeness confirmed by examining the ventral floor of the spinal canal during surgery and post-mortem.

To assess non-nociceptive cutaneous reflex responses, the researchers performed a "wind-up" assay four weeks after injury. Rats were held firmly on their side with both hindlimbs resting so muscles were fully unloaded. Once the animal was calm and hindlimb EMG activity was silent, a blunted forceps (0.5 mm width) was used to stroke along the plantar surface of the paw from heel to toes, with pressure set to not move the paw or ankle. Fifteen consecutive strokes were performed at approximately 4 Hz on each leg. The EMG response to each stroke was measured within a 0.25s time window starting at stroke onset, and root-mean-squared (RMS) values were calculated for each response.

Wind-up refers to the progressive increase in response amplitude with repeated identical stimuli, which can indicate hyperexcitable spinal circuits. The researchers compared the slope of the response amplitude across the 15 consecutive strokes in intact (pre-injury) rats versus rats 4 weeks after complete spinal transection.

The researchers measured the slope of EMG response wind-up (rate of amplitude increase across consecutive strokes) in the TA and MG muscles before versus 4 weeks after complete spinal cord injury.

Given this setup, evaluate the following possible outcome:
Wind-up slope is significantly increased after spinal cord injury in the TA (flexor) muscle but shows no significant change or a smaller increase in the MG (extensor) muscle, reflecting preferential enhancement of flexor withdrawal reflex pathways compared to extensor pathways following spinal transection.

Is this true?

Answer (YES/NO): NO